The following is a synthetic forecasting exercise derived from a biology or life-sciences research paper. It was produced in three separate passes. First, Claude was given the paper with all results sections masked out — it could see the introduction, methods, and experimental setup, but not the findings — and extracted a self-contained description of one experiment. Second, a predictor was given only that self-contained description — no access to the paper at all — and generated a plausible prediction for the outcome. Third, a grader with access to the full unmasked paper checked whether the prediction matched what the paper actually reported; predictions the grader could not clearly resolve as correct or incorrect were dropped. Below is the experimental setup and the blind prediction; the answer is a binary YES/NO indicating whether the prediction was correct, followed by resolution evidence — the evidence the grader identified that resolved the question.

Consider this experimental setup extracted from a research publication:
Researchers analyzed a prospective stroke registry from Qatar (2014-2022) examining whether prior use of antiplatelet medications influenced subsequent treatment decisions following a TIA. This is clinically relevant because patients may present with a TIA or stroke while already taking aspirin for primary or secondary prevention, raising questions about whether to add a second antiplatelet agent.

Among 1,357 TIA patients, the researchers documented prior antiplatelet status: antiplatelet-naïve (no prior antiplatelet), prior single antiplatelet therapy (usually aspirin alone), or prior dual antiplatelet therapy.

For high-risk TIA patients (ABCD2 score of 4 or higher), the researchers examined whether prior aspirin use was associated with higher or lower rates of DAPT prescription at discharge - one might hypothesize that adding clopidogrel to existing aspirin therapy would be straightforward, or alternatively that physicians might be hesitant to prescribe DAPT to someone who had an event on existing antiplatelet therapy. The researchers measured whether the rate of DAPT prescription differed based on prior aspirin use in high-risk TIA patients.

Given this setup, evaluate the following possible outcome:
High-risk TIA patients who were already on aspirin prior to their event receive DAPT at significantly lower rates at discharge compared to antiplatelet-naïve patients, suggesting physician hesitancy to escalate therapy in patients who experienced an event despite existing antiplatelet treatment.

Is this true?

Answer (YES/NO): NO